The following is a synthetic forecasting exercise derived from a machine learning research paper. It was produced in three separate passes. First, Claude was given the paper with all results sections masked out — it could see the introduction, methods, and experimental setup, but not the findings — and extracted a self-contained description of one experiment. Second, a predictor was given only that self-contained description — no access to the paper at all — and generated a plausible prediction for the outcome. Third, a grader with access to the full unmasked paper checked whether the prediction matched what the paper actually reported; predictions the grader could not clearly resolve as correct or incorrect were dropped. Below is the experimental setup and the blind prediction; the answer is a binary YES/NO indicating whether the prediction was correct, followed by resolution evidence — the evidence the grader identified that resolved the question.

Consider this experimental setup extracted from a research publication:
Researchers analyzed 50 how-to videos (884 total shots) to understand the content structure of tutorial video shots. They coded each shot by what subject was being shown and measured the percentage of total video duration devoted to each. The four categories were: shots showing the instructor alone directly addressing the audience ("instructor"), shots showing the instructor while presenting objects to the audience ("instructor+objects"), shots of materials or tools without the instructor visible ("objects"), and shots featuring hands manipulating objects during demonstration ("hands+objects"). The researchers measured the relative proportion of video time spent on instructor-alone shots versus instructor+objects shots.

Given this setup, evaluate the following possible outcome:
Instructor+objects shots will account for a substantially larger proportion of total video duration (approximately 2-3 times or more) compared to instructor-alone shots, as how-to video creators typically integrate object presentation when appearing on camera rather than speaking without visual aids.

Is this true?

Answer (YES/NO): NO